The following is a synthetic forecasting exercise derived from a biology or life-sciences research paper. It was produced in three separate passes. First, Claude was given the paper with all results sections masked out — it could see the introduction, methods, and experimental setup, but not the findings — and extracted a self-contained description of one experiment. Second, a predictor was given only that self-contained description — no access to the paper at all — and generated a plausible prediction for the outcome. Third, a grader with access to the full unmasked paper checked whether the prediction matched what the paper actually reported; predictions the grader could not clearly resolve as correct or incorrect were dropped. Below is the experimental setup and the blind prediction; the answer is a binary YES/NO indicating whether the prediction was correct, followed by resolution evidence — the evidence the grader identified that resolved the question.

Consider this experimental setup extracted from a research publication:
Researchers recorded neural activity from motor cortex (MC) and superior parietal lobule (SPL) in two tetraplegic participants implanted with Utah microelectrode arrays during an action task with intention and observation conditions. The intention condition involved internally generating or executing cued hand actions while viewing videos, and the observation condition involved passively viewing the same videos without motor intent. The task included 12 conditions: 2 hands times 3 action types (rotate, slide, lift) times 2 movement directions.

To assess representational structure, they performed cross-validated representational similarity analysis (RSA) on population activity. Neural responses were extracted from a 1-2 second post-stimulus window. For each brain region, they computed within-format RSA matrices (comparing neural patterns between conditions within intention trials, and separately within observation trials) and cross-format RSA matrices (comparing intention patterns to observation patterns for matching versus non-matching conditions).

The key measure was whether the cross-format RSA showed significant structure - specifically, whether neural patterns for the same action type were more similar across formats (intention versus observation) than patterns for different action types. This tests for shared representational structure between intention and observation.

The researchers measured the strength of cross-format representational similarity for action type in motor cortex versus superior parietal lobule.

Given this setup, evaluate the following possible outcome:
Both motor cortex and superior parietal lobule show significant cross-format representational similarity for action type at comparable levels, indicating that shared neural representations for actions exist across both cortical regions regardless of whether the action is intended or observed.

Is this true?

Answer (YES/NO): NO